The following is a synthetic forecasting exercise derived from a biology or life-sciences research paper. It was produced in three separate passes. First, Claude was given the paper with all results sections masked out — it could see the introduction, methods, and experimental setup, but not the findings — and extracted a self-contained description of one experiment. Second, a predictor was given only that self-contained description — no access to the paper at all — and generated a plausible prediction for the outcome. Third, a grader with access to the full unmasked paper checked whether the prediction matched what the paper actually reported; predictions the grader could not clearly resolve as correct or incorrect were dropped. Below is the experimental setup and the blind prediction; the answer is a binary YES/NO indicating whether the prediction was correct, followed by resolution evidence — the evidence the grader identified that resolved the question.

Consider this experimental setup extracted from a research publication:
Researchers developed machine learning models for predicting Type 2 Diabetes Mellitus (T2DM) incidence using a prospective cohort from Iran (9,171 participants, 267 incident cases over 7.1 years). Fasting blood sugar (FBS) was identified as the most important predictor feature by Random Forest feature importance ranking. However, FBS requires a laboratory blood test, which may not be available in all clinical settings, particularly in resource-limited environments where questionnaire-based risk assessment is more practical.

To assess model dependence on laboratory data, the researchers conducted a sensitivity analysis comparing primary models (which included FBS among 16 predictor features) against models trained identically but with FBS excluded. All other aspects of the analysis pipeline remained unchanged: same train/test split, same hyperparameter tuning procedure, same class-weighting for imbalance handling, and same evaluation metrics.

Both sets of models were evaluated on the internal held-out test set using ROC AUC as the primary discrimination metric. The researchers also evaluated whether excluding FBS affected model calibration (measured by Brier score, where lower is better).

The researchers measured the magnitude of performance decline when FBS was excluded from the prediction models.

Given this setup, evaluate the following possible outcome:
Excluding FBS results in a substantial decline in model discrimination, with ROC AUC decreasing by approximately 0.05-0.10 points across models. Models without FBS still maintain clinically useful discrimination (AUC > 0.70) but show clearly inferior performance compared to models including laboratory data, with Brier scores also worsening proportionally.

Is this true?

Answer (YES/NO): NO